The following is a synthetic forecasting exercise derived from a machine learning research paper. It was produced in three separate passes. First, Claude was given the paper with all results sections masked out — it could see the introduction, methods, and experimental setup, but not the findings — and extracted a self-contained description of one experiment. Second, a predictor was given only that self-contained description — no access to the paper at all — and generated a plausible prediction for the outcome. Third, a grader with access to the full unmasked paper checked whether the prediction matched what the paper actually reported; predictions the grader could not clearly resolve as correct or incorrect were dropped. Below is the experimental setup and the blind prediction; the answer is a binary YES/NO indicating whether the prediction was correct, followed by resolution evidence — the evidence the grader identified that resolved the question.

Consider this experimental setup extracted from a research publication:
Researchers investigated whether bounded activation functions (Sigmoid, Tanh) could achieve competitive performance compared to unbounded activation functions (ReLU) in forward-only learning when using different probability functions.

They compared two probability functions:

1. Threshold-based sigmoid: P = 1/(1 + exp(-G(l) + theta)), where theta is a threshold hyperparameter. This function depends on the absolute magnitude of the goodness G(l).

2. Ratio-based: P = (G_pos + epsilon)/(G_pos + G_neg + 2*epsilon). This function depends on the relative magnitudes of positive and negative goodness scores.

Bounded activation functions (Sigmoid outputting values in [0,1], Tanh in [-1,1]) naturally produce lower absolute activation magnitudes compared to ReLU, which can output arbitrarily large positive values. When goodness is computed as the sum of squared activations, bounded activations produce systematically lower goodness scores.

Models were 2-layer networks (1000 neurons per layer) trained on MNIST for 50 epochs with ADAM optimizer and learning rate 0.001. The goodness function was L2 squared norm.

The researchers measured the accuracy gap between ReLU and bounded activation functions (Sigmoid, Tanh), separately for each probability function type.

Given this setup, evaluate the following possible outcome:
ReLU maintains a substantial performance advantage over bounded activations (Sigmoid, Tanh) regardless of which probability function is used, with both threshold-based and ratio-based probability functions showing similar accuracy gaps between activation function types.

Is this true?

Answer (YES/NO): NO